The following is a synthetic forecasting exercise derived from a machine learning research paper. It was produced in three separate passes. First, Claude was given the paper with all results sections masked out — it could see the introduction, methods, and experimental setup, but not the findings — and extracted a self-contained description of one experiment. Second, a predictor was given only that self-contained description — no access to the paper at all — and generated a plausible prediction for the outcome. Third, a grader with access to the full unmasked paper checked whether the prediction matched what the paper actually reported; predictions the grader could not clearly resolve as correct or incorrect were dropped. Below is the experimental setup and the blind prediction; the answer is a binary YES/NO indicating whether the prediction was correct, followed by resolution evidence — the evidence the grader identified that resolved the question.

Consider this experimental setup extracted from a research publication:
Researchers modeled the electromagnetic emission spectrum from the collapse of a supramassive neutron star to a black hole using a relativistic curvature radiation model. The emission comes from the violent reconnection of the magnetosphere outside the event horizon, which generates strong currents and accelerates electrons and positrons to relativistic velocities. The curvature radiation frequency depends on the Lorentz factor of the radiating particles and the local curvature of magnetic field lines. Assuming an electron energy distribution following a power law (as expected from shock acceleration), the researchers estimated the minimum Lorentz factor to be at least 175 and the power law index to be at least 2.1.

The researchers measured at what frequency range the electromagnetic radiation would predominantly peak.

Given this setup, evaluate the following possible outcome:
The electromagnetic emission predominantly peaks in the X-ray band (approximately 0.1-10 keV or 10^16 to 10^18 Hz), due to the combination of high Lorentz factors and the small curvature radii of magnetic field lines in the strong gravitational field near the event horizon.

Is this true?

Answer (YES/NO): NO